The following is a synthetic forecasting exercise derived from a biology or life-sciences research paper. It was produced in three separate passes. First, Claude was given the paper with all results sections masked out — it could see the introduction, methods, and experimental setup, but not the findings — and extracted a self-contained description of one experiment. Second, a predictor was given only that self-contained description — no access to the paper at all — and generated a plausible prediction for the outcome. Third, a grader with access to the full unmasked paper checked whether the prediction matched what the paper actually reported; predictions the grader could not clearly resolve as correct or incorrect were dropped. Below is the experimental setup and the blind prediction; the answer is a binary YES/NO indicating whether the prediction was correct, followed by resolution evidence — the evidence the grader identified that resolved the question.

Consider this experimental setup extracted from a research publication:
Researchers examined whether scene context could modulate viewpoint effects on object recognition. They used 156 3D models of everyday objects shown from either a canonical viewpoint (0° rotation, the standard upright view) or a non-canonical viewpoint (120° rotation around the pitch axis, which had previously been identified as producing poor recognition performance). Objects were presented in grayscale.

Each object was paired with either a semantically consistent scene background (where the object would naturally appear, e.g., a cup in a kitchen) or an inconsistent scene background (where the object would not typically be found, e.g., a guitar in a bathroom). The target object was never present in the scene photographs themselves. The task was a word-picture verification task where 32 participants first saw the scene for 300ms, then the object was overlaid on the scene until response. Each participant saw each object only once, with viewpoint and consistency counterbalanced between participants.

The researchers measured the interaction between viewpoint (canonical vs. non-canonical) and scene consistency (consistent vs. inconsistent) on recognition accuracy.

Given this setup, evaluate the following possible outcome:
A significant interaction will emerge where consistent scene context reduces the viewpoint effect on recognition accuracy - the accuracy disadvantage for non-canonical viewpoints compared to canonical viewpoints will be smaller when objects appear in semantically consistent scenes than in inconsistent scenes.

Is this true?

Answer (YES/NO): YES